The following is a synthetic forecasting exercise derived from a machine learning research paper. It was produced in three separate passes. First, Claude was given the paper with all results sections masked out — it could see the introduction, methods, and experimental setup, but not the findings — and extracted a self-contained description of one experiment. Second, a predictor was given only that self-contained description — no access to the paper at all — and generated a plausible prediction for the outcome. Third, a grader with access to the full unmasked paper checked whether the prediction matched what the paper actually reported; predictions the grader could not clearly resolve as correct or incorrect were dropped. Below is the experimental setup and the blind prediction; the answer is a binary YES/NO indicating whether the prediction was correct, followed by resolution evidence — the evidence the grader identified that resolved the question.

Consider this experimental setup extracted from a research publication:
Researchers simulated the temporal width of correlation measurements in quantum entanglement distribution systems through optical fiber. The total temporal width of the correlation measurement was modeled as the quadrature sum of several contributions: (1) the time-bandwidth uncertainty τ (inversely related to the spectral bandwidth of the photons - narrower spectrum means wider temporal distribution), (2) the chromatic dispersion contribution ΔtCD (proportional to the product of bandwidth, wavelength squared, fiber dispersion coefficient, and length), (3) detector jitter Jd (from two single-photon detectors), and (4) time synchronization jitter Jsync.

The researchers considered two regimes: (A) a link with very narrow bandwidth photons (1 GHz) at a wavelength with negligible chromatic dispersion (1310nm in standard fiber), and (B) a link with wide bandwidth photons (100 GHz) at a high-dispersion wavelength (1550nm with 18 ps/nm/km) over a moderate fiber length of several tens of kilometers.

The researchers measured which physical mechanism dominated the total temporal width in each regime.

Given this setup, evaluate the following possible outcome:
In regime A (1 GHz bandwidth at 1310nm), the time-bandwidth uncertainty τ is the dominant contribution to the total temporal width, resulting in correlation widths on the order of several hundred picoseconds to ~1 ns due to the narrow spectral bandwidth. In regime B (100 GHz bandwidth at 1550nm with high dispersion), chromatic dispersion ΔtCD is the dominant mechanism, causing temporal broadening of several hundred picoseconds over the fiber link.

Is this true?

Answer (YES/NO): YES